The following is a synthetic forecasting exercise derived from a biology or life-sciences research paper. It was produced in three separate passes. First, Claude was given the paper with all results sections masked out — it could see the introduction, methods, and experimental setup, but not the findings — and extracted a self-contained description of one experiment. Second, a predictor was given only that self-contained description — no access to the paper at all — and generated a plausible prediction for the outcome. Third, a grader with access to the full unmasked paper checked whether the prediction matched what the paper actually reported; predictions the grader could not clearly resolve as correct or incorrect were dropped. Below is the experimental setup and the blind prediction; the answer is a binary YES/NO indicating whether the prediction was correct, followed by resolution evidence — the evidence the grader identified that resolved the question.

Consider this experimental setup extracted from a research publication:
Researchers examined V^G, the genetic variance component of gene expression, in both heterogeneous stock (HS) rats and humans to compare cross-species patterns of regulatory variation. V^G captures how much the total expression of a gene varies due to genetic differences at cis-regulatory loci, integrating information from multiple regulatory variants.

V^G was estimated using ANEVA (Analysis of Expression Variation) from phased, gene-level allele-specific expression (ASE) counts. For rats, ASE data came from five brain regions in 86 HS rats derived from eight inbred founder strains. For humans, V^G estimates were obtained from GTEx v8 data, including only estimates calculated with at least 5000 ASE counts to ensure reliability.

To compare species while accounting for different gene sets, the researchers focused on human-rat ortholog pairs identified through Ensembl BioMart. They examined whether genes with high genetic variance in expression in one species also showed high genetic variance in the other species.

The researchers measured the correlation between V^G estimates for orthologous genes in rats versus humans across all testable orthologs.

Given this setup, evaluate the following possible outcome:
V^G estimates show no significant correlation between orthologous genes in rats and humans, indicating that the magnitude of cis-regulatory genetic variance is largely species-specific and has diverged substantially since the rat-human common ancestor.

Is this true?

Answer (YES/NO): NO